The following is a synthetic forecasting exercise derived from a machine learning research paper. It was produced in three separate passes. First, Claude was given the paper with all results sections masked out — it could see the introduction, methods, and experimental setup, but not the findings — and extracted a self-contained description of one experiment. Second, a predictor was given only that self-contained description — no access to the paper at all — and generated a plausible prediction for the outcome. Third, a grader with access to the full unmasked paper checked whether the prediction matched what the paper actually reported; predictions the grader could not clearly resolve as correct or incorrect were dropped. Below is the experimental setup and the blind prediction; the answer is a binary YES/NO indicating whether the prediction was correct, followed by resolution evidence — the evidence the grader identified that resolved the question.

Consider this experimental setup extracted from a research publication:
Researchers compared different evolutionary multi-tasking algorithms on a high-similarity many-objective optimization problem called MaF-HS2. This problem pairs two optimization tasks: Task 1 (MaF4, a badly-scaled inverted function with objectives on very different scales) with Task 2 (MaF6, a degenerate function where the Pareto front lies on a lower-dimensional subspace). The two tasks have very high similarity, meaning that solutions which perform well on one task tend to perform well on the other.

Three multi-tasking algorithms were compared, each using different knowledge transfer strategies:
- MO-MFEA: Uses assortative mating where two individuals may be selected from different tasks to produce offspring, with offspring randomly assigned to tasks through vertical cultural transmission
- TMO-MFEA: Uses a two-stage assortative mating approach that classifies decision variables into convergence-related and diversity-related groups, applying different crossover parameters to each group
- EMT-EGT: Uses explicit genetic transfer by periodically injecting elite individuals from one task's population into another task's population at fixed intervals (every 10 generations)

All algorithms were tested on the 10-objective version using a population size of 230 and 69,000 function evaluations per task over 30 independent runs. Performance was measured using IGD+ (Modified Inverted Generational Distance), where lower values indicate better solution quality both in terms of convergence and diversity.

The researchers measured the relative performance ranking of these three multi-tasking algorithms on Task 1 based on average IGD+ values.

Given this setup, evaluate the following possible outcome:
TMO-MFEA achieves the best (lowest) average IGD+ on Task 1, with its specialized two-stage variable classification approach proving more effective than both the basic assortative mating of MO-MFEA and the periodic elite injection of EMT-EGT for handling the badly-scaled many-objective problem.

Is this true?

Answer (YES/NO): YES